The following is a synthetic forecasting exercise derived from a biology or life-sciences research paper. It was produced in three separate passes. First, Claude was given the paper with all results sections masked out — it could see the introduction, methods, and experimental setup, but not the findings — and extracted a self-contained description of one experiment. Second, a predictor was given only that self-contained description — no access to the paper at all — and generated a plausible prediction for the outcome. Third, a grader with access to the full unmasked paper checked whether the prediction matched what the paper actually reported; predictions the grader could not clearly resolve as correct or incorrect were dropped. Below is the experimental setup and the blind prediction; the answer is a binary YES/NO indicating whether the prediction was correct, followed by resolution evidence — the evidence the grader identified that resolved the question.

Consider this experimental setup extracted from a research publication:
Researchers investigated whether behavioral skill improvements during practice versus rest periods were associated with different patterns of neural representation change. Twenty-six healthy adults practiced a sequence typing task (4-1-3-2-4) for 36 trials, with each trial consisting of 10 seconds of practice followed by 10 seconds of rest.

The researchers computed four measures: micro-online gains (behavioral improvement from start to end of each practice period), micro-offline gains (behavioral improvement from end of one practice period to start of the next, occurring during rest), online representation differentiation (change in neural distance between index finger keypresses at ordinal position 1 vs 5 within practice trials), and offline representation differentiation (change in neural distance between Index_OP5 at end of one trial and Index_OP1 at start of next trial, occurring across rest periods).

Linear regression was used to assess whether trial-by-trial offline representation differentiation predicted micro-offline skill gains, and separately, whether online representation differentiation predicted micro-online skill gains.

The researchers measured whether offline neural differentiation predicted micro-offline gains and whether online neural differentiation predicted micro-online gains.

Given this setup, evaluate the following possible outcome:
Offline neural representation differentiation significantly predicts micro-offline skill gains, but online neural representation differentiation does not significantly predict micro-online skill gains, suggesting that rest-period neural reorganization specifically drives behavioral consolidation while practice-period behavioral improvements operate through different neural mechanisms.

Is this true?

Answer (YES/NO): YES